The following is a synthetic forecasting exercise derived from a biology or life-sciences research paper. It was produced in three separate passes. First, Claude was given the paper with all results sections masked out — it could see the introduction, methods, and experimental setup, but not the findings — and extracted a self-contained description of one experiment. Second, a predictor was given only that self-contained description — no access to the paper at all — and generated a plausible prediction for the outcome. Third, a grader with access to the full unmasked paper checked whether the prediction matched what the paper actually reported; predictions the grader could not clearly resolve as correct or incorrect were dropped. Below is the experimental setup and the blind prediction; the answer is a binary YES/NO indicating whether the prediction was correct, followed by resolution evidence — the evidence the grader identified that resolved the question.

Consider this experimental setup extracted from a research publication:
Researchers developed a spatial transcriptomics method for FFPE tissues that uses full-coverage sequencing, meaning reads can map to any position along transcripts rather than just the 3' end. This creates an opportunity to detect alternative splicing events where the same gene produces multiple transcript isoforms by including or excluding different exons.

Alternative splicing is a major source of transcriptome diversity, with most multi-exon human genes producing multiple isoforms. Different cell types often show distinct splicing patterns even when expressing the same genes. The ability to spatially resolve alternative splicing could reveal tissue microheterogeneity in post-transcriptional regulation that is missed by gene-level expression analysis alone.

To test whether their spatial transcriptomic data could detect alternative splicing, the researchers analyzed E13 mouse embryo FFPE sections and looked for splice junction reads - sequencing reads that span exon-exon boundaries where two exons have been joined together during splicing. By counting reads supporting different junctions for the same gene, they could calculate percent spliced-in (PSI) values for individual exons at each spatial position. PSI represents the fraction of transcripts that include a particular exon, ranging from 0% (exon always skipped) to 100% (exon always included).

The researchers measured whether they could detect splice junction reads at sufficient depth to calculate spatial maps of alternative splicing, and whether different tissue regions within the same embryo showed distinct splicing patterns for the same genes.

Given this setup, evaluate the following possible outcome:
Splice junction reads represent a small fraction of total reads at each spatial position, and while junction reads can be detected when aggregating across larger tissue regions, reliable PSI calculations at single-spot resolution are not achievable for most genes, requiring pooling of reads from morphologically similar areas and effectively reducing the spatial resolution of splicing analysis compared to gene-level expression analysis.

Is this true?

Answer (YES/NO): NO